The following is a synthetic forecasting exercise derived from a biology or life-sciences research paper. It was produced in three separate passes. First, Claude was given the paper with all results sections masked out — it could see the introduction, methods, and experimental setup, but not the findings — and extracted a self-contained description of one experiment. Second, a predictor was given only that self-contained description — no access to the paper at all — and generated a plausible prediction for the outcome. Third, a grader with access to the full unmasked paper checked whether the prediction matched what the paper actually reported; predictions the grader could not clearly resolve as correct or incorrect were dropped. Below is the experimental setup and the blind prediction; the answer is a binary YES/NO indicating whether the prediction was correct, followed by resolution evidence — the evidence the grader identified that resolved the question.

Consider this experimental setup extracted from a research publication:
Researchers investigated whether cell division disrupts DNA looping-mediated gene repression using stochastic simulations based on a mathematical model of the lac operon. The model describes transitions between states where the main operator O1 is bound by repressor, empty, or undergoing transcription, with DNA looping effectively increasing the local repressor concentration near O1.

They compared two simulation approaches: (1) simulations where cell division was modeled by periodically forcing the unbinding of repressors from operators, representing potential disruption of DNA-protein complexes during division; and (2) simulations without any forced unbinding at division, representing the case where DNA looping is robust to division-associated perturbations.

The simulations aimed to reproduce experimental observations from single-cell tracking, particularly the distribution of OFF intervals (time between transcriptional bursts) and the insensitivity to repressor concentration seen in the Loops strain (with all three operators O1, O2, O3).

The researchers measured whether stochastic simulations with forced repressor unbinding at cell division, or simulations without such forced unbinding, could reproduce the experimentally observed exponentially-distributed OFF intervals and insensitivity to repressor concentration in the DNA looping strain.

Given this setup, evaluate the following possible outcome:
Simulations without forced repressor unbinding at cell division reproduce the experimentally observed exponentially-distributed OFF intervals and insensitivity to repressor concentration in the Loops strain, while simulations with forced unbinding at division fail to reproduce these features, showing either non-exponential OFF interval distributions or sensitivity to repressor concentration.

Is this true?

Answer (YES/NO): YES